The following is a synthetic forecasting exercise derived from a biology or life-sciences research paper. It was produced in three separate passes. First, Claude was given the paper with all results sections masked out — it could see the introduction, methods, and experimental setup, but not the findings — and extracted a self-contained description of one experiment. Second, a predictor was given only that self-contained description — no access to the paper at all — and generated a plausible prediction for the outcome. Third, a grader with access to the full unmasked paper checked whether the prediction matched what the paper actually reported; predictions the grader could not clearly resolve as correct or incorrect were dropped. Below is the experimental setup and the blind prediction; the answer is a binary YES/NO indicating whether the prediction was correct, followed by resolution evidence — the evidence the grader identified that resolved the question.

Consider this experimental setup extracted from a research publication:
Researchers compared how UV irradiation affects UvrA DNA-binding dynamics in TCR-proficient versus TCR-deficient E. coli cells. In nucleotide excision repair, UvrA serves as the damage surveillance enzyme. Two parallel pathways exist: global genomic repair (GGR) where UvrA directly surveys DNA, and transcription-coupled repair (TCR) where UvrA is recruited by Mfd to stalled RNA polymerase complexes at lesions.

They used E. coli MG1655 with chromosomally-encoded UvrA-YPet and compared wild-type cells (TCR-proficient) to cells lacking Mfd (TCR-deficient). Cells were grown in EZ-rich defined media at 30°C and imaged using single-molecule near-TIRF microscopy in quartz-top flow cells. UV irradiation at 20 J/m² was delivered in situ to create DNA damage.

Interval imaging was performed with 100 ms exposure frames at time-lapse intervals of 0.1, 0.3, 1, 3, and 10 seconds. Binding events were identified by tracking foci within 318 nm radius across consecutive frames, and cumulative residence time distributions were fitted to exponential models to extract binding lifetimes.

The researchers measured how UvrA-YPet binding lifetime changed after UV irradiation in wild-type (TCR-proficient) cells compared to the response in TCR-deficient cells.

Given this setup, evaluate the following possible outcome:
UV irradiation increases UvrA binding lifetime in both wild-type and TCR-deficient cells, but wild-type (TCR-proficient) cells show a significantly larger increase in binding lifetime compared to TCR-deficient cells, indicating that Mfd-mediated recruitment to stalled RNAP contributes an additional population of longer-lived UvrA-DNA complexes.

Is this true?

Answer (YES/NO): NO